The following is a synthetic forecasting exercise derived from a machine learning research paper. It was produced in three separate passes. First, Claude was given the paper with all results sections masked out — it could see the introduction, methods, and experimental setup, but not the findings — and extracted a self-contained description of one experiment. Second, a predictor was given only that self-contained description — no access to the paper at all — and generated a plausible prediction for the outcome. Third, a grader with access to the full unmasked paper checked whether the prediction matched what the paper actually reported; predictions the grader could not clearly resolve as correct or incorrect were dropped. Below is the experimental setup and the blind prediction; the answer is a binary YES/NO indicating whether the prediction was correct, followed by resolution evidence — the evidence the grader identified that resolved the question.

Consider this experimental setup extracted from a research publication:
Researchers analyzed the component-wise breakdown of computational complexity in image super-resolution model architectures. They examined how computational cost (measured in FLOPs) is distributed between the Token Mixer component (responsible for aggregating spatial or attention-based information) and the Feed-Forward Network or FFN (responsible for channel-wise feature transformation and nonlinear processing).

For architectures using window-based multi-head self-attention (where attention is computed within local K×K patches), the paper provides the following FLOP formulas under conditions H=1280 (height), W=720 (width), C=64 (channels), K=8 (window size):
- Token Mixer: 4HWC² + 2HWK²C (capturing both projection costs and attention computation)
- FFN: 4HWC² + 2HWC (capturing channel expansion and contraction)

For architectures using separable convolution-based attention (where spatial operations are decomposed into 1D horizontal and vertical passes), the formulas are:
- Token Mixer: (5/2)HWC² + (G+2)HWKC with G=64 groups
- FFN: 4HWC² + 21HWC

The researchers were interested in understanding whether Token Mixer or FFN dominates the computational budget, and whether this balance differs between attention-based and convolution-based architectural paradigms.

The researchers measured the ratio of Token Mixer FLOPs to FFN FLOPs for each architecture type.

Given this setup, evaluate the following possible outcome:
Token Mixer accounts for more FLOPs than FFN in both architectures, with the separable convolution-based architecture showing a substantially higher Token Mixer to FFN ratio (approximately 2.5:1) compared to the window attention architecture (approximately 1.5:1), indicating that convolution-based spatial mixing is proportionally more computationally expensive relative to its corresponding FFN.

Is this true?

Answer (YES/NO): YES